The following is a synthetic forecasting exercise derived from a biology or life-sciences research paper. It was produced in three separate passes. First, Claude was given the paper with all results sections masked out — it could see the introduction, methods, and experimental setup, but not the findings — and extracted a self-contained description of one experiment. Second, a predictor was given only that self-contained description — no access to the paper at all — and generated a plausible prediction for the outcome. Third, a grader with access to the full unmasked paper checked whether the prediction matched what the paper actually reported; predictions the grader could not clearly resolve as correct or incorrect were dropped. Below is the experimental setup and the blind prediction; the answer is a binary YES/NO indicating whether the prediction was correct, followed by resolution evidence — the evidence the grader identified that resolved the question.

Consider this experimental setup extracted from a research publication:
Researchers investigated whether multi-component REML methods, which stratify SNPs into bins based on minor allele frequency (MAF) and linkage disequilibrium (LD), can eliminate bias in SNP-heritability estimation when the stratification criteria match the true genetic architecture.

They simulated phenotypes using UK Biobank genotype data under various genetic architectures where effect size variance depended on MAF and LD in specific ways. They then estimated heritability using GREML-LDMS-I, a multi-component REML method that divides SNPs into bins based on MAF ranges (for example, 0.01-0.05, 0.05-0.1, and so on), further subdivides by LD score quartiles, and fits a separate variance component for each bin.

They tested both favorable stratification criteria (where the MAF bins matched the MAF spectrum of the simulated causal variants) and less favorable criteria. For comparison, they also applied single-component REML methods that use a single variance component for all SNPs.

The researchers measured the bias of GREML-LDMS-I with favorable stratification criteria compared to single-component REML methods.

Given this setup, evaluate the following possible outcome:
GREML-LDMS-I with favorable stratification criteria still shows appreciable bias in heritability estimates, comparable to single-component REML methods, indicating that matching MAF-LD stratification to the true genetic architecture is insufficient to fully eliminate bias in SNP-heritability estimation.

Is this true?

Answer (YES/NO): NO